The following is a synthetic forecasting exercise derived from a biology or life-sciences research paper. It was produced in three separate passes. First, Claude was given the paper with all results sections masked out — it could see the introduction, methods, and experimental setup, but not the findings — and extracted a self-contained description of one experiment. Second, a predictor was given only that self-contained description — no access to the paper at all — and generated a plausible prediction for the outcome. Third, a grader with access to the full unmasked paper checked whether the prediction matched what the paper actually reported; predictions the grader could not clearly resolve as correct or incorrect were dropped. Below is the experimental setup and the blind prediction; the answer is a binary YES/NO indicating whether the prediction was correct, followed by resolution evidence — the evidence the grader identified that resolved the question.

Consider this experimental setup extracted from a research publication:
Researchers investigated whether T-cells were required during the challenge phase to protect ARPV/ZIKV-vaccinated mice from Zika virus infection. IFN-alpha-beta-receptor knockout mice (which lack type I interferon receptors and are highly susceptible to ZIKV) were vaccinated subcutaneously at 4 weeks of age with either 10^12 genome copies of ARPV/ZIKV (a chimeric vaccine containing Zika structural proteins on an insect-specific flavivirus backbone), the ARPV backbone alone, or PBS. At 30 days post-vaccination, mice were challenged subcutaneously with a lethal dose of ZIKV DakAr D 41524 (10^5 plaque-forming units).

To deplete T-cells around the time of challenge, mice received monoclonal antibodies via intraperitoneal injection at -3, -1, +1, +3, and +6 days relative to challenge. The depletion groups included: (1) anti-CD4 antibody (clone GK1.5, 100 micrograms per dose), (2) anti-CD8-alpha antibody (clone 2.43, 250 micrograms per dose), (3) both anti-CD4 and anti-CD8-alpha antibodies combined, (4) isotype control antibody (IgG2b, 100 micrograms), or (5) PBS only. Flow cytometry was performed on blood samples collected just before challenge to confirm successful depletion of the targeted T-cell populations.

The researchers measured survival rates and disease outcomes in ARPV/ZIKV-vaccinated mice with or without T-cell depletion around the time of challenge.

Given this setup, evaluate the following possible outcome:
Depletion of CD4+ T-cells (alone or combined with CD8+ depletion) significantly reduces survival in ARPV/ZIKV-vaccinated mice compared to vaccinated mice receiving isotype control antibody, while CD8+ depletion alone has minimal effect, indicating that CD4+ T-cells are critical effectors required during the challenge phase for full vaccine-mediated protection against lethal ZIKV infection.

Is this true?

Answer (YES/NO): NO